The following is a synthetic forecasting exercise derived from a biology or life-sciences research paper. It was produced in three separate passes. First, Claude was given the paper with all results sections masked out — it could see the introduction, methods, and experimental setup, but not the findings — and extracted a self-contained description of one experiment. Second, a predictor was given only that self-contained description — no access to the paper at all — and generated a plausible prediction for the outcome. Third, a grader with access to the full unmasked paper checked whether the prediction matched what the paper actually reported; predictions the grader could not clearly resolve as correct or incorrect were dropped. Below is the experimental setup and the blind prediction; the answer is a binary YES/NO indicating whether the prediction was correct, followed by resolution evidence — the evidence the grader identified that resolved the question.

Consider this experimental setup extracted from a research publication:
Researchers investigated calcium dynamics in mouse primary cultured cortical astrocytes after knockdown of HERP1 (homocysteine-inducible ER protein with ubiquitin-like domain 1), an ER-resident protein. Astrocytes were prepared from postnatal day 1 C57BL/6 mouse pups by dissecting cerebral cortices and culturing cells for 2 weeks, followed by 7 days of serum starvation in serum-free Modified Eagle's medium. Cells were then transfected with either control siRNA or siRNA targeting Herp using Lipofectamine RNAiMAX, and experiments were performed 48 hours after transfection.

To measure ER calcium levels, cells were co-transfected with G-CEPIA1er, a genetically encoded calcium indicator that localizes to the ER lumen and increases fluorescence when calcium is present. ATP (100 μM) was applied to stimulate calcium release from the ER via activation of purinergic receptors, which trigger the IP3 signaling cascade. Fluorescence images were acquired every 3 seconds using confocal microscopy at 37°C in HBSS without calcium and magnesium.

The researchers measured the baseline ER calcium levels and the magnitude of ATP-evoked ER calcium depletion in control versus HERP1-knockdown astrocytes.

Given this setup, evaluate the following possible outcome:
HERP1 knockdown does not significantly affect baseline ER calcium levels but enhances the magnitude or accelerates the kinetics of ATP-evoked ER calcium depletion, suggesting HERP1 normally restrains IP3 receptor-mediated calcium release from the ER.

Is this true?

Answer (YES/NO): YES